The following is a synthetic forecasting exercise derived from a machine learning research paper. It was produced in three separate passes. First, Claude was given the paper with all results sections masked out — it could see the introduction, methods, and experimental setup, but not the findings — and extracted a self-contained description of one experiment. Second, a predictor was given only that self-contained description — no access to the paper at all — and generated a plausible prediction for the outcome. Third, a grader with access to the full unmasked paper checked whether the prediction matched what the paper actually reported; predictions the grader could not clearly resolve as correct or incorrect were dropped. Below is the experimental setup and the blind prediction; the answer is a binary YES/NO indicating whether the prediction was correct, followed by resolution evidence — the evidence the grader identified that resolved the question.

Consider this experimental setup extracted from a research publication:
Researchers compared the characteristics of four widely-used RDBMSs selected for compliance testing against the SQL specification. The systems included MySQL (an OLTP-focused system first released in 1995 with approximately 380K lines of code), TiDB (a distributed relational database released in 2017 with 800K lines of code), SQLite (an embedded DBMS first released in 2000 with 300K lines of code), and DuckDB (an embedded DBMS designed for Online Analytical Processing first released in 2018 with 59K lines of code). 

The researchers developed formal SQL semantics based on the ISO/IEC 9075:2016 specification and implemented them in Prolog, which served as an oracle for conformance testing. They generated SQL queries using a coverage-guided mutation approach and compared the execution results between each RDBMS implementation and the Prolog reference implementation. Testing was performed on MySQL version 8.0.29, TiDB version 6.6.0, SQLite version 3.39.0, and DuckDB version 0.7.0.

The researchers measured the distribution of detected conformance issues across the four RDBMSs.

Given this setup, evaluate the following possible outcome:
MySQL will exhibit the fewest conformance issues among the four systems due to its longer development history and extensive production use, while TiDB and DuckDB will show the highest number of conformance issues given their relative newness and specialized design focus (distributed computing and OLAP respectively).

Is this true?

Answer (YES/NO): NO